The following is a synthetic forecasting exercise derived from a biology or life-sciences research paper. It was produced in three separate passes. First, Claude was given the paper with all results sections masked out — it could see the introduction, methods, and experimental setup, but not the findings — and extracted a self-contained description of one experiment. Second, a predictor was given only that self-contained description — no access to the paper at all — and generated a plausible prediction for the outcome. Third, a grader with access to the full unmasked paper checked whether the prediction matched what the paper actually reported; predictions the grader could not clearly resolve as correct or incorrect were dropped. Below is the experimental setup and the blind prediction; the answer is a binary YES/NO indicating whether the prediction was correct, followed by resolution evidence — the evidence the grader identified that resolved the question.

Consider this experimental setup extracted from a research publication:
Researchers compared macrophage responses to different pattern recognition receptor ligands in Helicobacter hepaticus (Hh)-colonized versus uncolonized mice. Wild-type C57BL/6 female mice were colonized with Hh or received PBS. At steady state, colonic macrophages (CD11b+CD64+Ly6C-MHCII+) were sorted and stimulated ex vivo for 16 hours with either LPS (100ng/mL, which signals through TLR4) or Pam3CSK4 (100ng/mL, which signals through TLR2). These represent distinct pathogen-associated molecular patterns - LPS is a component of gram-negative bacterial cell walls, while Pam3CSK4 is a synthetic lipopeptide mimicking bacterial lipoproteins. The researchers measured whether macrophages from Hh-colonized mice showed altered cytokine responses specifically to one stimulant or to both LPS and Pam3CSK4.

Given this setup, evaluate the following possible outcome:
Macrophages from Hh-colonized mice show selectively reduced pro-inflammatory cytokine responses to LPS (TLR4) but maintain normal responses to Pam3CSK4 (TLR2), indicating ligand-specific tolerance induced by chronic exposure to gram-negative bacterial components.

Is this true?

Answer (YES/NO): NO